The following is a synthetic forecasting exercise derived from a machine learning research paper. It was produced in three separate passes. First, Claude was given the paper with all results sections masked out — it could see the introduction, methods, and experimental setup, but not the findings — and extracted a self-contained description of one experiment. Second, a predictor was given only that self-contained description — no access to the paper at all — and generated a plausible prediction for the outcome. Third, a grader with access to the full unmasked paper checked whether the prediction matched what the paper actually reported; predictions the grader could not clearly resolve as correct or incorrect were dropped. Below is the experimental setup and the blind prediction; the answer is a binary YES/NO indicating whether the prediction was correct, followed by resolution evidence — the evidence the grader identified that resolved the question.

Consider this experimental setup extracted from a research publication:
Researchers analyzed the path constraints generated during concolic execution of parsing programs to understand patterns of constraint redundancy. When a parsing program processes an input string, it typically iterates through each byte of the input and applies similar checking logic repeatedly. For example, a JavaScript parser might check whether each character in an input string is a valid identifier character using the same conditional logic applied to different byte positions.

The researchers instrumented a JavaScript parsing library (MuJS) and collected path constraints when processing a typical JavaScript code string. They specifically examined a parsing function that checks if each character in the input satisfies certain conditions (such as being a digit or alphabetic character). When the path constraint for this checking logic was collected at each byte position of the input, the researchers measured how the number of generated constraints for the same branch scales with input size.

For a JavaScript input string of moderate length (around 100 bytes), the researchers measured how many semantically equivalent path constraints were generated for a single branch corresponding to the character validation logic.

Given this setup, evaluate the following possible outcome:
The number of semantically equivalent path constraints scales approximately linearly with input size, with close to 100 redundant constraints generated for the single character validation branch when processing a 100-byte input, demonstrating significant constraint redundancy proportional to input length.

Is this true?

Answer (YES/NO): YES